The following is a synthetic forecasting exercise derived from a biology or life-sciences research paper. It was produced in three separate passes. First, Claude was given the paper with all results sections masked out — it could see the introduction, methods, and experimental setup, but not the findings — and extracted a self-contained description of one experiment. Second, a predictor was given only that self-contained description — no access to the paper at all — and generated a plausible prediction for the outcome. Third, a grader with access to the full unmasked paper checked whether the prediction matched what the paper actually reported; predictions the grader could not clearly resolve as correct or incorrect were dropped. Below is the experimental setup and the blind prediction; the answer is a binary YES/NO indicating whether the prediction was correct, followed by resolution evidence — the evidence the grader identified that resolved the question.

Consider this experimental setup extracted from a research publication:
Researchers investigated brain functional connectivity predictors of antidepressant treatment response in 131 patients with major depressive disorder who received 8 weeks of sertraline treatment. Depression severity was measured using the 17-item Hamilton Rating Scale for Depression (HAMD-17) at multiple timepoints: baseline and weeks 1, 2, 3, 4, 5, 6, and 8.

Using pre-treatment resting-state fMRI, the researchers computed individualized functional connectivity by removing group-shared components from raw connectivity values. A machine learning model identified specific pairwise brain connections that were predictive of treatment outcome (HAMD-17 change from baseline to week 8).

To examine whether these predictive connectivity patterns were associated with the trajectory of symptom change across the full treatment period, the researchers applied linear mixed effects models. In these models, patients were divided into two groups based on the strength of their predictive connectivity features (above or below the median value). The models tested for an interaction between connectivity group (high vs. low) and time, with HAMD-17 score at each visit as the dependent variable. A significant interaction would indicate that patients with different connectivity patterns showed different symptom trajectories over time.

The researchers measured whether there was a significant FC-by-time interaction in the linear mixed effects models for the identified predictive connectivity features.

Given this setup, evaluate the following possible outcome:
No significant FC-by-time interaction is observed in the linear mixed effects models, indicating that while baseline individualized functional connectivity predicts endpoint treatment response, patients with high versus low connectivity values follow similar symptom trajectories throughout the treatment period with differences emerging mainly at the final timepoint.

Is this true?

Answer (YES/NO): NO